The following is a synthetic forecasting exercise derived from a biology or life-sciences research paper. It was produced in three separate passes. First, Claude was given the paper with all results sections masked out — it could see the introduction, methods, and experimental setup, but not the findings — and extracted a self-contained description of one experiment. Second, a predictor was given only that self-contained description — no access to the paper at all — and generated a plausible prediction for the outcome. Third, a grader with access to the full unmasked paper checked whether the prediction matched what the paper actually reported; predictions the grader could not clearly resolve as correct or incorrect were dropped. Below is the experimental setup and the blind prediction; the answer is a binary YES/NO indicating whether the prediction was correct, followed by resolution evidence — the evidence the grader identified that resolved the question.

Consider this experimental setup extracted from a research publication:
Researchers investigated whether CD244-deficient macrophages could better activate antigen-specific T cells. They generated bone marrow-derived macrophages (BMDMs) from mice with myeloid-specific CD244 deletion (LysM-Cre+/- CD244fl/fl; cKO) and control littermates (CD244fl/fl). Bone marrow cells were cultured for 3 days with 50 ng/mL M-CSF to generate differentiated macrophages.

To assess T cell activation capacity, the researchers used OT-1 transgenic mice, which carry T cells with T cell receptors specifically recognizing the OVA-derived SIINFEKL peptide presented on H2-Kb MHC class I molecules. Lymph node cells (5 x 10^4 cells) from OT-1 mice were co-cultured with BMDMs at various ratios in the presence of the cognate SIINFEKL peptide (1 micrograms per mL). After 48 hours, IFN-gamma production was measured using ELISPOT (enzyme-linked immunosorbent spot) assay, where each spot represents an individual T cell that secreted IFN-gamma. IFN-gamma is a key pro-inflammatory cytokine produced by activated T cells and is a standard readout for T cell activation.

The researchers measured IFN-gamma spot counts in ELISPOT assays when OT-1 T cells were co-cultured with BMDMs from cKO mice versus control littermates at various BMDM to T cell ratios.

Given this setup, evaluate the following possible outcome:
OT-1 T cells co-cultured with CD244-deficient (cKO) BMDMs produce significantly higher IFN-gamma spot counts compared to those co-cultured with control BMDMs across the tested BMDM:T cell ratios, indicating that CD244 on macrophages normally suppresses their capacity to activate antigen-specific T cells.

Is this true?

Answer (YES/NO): YES